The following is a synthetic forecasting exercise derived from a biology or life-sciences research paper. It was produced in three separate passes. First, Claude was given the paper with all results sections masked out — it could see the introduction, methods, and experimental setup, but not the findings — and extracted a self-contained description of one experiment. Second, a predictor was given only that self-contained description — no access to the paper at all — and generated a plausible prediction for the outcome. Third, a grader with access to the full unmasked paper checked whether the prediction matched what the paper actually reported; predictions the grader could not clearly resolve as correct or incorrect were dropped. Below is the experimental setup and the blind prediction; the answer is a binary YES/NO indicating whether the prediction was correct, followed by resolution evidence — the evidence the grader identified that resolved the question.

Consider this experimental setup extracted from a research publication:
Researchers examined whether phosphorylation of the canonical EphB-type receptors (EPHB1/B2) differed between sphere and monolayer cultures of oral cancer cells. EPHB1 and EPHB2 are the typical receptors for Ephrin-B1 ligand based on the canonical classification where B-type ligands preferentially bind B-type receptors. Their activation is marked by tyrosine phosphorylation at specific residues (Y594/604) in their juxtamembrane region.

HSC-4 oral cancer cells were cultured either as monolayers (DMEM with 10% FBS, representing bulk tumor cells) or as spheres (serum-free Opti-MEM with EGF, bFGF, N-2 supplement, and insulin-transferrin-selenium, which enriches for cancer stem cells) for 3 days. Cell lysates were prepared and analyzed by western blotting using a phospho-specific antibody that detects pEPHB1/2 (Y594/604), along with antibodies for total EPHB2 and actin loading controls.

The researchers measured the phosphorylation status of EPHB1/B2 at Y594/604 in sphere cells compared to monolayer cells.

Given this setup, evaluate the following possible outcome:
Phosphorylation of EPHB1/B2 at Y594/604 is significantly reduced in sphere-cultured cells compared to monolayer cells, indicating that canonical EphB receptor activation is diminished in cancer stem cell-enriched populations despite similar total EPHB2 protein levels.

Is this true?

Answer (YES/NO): NO